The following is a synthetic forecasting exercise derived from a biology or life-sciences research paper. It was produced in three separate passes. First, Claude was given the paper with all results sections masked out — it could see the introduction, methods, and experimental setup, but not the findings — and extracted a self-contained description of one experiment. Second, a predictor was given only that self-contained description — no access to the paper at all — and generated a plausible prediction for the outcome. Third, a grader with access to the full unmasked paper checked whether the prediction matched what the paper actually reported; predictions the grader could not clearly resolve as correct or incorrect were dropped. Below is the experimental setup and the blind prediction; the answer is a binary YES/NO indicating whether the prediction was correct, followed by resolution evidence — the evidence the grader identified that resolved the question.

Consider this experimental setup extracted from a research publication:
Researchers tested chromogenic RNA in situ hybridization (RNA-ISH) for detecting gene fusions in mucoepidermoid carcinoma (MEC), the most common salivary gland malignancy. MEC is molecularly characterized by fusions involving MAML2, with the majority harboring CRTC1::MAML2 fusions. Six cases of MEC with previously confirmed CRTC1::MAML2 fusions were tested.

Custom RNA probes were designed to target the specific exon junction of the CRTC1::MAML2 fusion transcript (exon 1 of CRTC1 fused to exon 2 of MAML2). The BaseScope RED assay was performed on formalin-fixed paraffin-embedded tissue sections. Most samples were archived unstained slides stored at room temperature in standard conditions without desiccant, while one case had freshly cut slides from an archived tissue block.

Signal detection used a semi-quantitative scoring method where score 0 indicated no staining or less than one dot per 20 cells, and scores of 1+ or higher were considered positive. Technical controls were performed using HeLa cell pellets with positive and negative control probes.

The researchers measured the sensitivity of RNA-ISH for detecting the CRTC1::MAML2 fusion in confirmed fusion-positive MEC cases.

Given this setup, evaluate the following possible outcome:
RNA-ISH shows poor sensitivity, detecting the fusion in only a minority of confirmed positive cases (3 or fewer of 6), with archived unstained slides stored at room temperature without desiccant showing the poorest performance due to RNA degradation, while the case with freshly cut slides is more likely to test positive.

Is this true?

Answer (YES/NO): NO